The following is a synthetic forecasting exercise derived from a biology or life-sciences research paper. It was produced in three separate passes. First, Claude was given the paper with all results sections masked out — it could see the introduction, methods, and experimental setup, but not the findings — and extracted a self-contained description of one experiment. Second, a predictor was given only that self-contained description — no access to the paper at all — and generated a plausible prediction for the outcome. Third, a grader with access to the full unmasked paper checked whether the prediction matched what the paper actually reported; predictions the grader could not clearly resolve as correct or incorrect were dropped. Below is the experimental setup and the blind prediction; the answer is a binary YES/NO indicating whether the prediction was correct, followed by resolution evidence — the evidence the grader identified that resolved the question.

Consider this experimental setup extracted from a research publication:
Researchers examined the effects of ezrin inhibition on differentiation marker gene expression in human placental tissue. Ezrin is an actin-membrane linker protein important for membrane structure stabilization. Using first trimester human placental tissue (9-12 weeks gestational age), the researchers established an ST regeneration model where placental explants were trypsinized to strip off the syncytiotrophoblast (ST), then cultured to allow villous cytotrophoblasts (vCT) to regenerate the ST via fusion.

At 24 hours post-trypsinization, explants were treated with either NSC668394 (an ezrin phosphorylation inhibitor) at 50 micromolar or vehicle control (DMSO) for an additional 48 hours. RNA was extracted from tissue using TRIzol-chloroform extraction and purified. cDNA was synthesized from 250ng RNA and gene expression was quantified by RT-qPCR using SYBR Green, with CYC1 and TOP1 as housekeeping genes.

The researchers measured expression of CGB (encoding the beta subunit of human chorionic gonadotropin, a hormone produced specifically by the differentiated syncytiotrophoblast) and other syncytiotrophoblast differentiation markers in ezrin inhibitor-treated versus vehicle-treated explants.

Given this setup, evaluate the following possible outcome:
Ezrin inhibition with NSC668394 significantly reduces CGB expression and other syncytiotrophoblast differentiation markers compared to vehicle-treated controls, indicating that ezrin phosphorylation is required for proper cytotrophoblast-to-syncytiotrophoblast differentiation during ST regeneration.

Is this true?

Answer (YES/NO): NO